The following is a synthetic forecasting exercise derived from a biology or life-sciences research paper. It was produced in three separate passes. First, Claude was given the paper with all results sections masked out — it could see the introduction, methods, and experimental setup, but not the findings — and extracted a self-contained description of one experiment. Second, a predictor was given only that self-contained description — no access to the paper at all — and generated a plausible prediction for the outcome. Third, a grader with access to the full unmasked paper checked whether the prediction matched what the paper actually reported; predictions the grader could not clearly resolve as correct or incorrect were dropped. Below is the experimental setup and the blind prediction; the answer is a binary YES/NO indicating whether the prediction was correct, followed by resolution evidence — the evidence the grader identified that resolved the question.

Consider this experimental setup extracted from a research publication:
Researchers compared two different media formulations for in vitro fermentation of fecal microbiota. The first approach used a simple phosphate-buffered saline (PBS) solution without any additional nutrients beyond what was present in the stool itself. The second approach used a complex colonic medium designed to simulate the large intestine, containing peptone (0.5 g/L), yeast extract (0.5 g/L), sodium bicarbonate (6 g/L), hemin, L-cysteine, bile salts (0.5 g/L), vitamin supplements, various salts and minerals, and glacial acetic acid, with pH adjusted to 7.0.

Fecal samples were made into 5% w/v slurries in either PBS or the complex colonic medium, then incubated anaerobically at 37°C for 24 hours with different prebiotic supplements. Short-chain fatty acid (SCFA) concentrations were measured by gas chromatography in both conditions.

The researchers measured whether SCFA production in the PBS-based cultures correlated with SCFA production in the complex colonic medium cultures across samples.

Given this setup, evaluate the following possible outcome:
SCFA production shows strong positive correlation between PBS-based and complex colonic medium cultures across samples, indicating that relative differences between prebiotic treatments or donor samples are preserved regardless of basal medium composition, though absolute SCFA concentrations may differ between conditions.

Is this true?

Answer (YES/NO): YES